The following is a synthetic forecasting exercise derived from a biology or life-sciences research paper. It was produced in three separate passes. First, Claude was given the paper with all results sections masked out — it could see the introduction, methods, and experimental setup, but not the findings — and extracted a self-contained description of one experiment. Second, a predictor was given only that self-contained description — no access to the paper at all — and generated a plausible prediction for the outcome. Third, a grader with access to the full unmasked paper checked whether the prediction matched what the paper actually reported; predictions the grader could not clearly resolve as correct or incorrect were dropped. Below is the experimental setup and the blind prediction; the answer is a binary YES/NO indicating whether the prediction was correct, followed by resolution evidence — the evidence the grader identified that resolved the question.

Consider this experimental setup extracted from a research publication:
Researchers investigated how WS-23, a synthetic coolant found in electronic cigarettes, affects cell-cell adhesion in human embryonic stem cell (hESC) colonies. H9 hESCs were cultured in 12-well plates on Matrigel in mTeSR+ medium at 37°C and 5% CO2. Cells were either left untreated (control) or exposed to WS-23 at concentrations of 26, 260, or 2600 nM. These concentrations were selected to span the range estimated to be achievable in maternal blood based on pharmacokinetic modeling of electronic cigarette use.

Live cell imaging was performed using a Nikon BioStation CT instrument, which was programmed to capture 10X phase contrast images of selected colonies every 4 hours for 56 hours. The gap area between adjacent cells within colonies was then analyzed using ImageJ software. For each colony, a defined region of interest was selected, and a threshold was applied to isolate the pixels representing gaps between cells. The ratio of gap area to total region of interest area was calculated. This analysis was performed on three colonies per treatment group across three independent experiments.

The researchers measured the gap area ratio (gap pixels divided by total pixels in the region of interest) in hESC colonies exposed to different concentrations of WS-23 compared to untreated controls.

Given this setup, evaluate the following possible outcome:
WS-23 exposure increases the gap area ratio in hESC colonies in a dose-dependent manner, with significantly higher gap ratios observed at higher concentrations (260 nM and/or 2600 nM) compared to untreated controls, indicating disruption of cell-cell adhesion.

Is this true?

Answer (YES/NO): YES